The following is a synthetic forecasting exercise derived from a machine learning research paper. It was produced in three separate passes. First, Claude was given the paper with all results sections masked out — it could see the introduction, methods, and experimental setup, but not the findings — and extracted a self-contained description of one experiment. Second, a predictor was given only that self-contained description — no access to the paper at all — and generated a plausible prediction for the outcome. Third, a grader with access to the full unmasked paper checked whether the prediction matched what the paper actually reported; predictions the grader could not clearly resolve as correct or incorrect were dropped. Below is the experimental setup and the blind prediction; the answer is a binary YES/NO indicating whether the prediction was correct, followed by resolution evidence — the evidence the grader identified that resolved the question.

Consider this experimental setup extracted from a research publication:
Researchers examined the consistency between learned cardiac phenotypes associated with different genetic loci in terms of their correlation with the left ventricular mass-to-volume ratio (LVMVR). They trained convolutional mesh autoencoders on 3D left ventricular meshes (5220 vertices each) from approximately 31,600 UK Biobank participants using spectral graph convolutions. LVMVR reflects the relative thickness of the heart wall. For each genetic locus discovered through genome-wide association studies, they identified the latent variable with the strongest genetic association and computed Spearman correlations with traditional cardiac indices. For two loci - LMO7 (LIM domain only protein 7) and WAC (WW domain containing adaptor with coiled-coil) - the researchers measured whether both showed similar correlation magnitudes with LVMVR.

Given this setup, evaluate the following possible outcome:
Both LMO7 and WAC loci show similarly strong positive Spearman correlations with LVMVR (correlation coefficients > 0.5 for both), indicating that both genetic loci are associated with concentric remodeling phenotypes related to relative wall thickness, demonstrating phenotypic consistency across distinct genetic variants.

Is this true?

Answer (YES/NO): NO